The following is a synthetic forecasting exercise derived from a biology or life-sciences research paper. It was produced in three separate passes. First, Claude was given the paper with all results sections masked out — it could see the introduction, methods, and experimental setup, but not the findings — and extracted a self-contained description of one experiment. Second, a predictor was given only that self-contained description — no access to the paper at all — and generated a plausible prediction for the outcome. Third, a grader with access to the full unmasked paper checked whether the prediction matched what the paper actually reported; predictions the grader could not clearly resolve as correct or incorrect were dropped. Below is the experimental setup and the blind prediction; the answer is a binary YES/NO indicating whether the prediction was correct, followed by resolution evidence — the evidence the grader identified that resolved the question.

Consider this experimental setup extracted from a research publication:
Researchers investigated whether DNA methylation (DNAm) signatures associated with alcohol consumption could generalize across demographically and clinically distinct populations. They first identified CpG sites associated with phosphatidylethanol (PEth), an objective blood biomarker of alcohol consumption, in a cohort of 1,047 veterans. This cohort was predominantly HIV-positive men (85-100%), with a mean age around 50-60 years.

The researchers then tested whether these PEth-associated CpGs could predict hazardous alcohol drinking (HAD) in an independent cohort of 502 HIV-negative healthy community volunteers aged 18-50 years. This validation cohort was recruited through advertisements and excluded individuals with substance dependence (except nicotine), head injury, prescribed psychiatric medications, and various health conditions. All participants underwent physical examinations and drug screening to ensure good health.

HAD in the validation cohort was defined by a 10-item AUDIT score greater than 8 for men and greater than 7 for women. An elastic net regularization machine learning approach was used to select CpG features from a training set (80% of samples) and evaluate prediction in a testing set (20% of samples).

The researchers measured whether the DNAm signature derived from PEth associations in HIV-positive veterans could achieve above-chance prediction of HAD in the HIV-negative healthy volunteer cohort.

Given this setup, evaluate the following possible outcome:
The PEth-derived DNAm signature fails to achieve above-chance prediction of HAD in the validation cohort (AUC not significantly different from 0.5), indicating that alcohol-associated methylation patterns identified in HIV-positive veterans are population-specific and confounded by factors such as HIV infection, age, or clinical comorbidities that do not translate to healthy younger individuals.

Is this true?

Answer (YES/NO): NO